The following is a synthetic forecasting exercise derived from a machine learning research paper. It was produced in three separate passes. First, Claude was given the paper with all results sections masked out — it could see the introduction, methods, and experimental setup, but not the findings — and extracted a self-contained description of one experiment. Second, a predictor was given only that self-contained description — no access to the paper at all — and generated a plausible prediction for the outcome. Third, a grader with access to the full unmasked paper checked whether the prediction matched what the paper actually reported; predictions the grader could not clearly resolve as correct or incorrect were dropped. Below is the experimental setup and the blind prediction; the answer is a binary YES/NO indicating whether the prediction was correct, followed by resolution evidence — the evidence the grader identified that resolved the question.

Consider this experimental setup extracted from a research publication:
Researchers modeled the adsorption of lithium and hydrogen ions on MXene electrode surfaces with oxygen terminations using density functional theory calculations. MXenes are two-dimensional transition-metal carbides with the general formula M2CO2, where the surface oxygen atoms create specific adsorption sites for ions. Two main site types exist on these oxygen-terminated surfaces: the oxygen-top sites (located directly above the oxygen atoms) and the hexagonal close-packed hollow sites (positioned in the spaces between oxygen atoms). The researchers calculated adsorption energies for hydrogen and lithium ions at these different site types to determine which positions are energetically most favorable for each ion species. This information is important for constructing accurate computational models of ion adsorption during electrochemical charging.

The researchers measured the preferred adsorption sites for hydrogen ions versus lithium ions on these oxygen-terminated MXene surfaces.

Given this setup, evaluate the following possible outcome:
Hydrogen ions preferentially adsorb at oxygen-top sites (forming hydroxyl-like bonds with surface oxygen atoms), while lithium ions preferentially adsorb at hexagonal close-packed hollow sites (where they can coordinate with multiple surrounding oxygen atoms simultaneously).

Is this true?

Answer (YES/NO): YES